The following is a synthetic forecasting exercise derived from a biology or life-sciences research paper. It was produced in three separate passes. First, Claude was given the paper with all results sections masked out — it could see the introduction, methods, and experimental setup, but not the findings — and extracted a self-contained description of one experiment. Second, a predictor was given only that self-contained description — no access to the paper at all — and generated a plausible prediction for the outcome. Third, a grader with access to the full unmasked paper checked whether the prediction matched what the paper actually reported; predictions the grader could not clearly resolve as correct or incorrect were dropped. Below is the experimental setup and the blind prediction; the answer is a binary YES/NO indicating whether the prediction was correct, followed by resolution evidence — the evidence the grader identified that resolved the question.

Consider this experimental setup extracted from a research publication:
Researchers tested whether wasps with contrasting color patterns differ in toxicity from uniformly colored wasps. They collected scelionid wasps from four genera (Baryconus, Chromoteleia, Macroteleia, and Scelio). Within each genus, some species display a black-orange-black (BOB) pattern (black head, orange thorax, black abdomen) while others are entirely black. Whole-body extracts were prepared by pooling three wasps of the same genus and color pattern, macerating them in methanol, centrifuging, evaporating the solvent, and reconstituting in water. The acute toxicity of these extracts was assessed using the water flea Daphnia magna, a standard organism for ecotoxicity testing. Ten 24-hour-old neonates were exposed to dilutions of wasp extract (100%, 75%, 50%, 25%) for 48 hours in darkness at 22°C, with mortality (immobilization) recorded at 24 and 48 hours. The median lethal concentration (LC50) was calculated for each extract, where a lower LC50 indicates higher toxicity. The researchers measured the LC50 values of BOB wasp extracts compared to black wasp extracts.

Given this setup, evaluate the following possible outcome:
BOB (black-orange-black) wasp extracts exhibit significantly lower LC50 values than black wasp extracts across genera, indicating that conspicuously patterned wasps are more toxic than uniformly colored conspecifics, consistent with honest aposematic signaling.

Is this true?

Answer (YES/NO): YES